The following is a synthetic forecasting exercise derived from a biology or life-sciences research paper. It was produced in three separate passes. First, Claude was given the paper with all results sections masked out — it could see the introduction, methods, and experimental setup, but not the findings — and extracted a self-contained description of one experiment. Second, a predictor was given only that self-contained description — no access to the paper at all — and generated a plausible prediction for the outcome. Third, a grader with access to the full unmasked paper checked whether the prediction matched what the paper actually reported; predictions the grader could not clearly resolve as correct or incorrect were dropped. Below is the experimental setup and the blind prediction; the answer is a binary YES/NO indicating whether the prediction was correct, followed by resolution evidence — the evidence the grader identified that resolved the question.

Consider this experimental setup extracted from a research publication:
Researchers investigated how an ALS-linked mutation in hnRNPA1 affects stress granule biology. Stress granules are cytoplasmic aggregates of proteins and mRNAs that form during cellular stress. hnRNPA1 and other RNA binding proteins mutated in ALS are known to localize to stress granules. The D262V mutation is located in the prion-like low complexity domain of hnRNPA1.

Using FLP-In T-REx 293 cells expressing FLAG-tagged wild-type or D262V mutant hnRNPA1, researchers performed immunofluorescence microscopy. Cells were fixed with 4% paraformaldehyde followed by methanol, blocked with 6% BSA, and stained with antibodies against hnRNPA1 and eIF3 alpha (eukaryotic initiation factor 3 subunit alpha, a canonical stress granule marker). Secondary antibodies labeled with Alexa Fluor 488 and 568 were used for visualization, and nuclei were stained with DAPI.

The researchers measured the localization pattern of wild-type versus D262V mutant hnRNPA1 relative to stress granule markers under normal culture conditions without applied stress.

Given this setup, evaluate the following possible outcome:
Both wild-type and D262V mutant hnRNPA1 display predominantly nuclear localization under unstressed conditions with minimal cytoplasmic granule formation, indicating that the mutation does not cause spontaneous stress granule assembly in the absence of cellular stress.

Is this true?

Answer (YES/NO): YES